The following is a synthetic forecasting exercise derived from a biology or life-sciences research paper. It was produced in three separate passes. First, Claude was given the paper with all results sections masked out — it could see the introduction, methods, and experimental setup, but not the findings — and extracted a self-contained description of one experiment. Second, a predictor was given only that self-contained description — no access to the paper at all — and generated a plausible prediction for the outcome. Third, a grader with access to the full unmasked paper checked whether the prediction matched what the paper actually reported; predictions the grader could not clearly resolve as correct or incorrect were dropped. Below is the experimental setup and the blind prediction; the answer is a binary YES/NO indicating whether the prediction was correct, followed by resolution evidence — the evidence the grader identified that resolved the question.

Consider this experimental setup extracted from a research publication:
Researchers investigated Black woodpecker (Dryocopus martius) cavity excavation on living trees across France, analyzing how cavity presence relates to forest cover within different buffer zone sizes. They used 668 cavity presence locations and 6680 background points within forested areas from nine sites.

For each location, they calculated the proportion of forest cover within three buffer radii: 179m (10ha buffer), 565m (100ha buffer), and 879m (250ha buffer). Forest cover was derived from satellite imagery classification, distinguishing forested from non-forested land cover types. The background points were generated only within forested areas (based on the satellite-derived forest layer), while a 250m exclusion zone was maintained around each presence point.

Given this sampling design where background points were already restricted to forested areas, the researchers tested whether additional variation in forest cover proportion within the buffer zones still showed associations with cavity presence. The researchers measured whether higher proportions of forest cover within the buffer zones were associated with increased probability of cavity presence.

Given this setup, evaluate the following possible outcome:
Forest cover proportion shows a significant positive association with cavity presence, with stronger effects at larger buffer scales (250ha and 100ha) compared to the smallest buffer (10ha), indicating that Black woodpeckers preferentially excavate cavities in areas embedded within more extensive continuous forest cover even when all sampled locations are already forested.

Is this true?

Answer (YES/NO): NO